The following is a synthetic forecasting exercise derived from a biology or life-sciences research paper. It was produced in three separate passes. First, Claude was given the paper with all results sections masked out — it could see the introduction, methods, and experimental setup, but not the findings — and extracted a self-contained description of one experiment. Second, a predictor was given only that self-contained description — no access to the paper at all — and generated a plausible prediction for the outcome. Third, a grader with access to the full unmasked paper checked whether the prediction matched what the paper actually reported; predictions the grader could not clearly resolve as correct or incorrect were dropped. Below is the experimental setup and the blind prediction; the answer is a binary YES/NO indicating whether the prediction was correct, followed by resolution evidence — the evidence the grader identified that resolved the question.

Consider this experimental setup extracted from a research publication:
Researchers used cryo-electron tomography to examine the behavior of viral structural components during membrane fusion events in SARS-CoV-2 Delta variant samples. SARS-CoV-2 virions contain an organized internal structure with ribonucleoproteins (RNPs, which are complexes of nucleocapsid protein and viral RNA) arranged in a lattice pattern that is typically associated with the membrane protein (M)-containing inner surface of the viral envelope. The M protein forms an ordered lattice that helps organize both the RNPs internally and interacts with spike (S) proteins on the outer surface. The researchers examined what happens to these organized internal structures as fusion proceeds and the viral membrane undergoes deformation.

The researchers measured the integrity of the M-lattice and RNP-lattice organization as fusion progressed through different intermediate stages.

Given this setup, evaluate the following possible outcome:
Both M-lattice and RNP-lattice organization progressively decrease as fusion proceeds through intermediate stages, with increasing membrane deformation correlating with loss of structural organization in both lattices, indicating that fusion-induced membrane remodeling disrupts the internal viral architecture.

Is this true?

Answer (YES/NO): NO